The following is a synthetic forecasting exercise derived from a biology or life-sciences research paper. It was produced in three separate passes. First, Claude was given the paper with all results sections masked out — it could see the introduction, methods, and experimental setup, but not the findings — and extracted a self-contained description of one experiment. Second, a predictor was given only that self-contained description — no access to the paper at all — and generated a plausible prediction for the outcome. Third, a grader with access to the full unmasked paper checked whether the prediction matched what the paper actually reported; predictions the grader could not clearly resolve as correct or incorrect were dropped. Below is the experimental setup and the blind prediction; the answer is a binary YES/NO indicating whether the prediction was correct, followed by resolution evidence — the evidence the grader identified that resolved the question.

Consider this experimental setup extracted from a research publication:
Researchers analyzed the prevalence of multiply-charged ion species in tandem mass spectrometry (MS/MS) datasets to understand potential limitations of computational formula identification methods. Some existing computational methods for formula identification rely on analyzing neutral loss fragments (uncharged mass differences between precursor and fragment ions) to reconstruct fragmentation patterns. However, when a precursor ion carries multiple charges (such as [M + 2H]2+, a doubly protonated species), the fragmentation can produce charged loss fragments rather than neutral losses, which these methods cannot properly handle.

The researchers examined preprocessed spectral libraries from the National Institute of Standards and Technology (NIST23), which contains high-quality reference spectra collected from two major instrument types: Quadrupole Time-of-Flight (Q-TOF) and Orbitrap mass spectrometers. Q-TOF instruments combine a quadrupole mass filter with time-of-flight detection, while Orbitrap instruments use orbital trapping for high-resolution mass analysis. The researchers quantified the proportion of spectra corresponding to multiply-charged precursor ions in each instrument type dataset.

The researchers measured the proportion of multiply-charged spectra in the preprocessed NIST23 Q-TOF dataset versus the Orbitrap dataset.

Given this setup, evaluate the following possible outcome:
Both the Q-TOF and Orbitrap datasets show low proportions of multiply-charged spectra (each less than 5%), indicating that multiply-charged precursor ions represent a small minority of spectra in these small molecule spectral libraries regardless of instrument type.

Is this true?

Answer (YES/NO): NO